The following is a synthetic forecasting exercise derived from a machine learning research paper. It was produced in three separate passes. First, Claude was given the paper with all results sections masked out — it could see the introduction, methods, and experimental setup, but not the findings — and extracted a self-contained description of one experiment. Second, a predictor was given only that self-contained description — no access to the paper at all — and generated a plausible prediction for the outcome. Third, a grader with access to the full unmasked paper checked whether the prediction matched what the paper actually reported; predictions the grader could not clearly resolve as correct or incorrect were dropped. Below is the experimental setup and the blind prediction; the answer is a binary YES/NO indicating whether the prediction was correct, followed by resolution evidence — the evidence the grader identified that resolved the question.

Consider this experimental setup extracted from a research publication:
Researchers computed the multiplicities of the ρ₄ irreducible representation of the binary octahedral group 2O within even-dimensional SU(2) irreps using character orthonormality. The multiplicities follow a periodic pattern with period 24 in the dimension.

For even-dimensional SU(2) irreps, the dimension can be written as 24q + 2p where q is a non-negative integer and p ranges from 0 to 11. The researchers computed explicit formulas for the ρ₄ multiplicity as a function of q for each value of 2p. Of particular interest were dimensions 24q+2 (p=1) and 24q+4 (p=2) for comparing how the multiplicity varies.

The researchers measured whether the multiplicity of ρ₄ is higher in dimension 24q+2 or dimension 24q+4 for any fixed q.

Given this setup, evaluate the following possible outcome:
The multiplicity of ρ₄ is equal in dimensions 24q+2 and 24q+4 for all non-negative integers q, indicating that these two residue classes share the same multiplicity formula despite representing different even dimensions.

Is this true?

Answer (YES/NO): NO